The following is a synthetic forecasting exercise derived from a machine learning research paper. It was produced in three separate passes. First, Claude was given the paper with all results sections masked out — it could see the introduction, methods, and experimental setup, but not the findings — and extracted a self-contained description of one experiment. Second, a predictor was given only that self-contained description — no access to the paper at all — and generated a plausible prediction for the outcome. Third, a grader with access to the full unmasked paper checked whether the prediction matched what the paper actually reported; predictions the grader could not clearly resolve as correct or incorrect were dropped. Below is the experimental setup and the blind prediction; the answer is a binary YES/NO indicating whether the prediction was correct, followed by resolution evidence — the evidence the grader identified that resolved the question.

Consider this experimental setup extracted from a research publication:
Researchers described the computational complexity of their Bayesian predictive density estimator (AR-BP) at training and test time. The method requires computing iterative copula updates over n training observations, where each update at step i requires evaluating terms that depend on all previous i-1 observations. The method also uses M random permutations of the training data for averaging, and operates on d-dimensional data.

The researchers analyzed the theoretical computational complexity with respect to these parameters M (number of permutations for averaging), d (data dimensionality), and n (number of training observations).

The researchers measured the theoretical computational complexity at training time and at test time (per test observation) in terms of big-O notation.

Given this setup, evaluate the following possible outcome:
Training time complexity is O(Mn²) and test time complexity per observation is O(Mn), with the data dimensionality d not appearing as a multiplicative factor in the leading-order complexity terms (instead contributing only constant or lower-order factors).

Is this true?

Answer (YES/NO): NO